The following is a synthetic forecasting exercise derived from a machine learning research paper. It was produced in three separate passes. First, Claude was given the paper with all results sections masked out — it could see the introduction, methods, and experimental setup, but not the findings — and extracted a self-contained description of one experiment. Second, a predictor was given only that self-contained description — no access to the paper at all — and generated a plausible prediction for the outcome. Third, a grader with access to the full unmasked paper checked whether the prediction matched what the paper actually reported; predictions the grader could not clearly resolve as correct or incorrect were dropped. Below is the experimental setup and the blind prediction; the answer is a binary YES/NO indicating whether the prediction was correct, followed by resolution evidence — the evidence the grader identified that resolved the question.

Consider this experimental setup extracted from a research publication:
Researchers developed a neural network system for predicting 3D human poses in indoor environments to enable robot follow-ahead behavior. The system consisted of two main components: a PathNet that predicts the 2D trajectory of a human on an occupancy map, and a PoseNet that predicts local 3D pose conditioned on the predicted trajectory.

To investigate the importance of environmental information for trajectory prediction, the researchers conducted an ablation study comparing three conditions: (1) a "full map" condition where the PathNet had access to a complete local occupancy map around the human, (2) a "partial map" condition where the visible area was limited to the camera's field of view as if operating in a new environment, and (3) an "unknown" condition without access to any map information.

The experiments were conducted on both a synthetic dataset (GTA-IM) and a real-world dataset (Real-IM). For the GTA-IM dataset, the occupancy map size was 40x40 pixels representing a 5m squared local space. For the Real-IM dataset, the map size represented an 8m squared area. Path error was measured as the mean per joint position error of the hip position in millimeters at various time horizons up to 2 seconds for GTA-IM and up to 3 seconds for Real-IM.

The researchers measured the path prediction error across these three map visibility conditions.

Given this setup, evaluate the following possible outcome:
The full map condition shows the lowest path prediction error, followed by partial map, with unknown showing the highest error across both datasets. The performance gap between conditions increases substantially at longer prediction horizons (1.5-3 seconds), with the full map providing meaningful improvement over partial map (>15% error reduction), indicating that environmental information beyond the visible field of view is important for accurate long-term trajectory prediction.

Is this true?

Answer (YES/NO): NO